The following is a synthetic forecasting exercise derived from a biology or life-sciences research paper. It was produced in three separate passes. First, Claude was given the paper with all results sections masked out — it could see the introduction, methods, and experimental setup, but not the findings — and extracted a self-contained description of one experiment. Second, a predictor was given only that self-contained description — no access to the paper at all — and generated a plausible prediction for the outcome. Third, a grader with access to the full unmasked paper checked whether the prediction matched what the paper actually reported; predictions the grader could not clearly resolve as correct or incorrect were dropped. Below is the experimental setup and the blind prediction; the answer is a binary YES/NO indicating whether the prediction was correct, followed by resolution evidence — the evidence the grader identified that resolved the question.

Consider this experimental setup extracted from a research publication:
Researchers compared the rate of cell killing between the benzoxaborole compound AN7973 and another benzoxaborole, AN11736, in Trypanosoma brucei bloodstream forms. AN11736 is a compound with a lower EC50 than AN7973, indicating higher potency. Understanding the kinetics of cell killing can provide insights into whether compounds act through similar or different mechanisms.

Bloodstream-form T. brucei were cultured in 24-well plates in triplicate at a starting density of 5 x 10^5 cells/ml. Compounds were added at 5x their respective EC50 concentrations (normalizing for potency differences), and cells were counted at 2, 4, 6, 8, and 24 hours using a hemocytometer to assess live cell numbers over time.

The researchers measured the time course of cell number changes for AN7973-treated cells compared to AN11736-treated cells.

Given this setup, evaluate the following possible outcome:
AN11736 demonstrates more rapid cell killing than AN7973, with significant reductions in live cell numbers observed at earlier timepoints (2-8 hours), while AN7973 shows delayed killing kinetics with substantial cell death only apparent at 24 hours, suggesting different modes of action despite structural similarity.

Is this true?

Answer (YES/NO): NO